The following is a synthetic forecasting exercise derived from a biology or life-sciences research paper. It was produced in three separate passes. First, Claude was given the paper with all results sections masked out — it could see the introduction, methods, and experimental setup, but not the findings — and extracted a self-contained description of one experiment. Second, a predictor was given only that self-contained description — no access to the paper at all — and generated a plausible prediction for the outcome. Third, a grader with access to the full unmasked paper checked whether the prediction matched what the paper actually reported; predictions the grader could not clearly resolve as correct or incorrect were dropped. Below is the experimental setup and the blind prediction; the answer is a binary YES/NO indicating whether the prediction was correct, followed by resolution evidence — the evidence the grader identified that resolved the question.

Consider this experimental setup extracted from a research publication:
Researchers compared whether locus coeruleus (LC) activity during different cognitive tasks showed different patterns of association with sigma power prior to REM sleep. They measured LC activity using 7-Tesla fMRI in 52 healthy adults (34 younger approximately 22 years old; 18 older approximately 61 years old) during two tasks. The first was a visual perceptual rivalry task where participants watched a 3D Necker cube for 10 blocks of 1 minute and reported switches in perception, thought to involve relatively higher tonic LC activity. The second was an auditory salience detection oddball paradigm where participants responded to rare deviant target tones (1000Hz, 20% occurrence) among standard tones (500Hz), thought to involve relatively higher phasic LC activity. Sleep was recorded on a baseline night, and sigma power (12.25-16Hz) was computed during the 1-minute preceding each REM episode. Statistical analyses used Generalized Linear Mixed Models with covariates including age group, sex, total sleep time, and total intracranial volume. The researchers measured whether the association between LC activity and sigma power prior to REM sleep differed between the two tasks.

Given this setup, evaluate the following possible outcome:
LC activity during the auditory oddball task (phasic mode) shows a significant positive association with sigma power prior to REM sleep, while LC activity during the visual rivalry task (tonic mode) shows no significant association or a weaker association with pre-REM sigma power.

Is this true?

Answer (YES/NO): NO